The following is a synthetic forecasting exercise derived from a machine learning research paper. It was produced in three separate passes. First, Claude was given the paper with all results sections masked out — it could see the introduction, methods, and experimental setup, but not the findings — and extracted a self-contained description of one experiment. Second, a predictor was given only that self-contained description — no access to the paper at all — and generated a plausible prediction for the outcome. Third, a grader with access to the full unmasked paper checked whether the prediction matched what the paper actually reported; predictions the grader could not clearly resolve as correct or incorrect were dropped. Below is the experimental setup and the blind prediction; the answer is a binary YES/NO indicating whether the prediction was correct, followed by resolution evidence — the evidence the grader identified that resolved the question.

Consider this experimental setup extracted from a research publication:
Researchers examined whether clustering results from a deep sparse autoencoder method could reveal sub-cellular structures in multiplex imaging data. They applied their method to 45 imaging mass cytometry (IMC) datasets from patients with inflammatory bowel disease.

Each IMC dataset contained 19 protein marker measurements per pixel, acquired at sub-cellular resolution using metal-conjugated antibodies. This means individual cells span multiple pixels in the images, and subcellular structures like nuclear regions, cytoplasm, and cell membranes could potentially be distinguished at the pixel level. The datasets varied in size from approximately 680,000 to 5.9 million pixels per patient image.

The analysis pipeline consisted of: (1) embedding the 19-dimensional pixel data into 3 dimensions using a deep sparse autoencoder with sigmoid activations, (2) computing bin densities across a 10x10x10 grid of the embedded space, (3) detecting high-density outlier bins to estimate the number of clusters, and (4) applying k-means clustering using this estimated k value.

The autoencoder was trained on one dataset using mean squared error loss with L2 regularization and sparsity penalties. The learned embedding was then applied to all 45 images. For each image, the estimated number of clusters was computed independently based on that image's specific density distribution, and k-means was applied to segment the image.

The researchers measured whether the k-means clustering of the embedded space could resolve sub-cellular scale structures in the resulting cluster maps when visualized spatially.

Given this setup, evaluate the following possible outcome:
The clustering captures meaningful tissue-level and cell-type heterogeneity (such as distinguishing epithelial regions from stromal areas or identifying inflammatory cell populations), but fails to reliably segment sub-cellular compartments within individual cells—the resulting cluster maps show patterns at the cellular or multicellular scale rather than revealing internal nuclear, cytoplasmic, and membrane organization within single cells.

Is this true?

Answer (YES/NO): NO